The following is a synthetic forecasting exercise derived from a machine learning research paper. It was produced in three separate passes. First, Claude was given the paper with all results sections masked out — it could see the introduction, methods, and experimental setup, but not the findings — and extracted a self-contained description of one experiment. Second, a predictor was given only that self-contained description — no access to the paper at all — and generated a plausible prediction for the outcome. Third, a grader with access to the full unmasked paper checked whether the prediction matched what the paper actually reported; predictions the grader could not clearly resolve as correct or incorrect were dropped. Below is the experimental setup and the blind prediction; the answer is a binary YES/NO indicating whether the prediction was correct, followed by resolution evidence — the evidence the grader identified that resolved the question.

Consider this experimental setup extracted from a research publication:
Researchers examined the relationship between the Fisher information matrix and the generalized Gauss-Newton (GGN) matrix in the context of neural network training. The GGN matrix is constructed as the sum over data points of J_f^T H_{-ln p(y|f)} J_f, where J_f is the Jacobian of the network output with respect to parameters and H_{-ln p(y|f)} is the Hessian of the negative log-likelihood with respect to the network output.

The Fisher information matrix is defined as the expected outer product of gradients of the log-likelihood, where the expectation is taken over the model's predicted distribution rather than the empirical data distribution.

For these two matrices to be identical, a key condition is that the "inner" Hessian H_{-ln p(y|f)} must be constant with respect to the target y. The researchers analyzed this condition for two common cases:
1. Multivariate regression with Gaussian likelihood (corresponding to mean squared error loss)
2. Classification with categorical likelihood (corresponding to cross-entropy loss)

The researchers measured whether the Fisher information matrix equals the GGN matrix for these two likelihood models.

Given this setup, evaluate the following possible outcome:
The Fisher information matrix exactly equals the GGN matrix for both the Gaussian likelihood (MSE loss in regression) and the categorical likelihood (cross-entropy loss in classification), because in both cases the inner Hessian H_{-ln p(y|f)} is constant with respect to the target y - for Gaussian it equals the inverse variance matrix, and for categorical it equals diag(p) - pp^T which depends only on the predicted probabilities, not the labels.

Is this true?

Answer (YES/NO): YES